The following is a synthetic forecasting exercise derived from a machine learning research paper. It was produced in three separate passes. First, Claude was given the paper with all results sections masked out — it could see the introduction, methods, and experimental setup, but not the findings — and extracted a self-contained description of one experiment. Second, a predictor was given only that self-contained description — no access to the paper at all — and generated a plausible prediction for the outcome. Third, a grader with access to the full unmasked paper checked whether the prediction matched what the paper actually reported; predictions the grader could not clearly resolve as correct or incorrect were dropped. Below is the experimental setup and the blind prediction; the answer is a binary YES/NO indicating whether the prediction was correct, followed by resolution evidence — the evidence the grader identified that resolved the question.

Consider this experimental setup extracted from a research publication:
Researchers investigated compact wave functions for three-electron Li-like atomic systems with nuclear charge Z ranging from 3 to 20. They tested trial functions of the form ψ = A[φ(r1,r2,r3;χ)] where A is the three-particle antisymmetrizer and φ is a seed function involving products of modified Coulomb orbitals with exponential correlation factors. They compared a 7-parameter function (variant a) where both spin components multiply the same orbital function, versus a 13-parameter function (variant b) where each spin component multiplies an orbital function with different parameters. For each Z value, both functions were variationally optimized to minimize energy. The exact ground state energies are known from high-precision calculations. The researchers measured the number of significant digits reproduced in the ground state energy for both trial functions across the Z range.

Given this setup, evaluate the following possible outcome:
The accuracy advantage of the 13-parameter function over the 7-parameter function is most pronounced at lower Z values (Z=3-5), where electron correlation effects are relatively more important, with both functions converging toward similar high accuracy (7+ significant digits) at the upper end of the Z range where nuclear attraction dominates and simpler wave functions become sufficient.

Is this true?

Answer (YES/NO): NO